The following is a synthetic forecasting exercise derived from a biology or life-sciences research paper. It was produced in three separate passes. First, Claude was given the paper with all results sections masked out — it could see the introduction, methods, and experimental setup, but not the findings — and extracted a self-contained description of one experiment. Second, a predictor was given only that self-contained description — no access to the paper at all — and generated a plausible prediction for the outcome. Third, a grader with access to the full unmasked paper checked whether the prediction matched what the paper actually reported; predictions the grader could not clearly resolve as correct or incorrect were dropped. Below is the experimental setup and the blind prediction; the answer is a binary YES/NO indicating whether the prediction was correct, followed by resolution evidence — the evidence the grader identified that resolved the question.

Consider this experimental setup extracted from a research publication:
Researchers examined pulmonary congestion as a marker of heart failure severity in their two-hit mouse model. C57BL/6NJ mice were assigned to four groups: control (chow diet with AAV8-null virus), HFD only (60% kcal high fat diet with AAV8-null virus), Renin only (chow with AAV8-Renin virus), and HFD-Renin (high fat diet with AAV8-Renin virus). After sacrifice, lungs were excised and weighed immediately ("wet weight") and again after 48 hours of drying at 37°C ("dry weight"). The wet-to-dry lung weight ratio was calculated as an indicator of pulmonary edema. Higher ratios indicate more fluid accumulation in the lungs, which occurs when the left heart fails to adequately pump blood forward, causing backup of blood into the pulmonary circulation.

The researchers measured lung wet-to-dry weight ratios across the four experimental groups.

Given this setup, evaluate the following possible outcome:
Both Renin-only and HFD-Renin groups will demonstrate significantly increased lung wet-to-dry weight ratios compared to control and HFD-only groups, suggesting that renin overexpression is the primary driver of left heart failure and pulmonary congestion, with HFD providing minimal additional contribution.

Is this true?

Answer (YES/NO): NO